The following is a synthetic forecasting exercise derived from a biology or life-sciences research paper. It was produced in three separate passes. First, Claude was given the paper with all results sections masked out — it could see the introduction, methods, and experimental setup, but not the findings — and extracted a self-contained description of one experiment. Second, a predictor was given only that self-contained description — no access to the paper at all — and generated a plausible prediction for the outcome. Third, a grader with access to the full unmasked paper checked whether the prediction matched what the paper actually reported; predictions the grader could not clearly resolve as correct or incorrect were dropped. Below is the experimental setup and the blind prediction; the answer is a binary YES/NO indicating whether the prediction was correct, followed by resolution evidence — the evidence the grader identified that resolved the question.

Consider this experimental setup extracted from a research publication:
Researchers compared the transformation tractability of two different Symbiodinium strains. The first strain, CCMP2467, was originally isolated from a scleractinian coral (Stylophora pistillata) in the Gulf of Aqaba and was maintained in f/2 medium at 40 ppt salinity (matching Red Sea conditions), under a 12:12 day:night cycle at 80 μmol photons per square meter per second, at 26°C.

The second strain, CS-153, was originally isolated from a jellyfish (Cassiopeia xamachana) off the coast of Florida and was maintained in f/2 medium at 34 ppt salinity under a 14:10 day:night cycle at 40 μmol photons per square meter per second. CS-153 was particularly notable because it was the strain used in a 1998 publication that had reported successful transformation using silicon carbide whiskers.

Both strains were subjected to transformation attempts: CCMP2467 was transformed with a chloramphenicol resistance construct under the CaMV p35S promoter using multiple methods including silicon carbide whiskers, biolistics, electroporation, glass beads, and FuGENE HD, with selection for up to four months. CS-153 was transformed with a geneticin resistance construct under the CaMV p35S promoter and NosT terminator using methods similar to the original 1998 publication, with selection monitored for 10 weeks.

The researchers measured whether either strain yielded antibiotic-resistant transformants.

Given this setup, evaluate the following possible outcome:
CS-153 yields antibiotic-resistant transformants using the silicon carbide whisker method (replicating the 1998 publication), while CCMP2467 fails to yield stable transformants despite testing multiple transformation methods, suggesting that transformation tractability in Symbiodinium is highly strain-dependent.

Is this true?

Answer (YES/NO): NO